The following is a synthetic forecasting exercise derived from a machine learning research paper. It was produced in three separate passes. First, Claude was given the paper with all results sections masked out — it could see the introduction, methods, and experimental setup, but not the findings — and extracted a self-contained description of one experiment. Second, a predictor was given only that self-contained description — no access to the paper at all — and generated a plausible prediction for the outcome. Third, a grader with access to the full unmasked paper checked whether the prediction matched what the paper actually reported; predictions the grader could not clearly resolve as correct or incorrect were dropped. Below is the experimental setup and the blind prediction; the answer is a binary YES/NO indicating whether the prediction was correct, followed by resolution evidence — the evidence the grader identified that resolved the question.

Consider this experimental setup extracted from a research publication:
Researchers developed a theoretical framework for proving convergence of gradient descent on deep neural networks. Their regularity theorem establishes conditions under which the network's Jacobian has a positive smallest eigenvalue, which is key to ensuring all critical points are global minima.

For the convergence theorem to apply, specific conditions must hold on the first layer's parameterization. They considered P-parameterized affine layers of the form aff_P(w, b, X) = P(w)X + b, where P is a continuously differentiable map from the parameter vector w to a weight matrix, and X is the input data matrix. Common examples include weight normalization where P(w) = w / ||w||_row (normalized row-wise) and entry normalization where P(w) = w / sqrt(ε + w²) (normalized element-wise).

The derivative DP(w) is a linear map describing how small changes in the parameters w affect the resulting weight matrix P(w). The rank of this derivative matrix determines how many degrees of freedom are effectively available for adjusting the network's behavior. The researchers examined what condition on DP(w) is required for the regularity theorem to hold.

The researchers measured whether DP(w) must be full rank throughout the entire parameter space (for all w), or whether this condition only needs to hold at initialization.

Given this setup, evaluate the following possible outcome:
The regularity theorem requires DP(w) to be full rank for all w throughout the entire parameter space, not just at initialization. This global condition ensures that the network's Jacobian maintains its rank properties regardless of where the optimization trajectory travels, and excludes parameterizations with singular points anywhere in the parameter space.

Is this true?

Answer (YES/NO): YES